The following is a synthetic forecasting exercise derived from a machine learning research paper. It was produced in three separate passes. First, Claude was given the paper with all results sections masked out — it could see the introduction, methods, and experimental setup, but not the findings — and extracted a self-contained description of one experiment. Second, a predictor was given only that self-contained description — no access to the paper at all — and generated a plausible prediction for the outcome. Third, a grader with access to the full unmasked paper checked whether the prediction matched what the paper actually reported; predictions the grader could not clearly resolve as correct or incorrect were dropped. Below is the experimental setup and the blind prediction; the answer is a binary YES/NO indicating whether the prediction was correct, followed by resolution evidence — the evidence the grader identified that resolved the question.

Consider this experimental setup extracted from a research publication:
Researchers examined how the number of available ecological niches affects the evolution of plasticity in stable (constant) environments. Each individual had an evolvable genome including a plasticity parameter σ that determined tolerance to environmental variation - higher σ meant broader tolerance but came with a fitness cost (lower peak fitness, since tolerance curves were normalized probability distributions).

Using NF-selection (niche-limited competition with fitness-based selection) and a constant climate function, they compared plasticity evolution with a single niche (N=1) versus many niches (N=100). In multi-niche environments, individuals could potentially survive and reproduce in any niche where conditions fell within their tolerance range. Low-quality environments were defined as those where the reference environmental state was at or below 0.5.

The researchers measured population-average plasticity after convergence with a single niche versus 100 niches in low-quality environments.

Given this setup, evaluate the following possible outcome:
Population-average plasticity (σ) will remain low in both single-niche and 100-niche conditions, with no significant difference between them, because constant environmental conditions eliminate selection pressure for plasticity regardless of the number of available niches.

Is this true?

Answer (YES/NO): NO